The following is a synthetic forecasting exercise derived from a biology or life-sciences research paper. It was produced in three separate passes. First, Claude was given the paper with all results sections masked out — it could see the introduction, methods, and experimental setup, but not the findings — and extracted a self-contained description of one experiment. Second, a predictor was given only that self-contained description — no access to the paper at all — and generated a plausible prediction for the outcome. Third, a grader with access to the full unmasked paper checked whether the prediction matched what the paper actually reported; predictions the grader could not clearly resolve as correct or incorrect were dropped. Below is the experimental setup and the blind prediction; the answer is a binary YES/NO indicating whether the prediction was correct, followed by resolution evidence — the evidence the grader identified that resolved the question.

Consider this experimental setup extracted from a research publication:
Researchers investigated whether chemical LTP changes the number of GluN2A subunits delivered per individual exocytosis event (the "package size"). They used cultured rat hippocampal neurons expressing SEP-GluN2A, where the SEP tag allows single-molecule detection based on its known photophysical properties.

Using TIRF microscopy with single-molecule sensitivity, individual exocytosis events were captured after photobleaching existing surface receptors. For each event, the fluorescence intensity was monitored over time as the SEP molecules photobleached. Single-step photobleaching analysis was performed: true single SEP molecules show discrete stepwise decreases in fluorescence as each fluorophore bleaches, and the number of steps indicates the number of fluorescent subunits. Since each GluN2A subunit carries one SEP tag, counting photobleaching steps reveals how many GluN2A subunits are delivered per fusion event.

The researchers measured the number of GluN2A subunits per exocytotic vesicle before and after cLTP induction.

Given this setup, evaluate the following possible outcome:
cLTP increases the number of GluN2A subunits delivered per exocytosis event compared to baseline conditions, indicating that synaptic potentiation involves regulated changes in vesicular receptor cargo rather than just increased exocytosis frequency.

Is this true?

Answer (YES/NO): NO